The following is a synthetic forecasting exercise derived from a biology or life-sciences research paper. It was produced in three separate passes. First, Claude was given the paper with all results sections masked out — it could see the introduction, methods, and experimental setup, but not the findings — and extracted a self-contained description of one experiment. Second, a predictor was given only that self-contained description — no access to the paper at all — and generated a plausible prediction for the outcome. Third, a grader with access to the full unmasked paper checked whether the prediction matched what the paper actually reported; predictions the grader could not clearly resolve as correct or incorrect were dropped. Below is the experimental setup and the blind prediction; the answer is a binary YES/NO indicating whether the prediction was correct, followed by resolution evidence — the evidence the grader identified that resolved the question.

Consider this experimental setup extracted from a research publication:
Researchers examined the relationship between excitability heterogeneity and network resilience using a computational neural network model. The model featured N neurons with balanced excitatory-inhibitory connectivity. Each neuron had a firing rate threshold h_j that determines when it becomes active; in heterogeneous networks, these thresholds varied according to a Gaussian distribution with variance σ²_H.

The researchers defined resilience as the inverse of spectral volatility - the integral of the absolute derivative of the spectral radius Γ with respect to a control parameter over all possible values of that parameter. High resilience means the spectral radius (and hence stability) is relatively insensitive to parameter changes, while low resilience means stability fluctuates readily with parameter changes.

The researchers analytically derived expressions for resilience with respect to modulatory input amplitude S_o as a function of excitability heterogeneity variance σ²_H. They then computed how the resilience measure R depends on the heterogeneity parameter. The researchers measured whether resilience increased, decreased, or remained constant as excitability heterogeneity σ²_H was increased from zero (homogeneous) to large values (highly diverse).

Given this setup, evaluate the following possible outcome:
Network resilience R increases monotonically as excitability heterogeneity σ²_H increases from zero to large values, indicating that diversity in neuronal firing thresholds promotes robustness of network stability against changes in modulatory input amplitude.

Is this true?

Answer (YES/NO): YES